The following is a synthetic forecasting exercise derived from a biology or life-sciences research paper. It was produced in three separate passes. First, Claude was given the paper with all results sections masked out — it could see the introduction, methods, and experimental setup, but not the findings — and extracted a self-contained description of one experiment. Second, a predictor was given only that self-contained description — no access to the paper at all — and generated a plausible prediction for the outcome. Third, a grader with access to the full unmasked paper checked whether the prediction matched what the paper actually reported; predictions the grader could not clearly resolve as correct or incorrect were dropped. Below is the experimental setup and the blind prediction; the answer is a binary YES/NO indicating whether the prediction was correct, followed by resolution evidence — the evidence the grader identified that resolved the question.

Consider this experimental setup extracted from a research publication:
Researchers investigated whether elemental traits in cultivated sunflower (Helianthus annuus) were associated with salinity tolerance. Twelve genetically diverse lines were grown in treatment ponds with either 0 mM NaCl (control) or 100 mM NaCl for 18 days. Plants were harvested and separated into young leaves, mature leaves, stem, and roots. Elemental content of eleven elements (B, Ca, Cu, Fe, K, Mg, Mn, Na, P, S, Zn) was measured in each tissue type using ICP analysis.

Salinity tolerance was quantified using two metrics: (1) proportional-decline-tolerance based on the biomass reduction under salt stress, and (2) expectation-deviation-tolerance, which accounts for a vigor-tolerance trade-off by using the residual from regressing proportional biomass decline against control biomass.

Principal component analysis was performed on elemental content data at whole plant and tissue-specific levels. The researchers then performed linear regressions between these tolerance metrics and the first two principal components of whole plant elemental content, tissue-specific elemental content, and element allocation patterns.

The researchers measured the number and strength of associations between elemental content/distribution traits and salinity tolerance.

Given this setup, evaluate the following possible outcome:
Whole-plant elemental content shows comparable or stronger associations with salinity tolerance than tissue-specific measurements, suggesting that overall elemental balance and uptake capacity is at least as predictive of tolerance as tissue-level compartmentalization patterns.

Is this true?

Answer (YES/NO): NO